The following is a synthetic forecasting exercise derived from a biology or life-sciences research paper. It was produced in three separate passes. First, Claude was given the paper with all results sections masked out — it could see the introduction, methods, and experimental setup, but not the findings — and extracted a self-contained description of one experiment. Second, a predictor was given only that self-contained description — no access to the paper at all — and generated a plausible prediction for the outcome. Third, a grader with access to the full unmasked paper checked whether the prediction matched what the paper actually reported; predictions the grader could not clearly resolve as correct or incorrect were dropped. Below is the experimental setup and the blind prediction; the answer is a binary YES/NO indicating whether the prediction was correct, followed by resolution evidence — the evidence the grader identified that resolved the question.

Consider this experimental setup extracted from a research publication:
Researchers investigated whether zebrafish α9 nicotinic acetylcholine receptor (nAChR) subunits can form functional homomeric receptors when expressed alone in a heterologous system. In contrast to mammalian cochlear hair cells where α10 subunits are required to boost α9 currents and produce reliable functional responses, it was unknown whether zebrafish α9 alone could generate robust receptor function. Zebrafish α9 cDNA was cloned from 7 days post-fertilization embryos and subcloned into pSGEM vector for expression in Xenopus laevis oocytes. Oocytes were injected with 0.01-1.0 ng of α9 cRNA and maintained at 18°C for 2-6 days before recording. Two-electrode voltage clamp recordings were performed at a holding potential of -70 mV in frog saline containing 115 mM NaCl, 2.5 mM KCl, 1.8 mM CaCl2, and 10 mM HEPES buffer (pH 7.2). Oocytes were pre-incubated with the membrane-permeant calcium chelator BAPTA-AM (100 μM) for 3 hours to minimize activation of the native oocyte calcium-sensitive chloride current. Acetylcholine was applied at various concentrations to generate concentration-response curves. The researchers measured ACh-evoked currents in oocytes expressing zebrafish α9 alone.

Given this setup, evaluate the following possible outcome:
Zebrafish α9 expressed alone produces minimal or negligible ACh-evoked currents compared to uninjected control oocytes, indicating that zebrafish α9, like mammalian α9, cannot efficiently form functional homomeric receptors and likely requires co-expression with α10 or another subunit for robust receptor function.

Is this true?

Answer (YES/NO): NO